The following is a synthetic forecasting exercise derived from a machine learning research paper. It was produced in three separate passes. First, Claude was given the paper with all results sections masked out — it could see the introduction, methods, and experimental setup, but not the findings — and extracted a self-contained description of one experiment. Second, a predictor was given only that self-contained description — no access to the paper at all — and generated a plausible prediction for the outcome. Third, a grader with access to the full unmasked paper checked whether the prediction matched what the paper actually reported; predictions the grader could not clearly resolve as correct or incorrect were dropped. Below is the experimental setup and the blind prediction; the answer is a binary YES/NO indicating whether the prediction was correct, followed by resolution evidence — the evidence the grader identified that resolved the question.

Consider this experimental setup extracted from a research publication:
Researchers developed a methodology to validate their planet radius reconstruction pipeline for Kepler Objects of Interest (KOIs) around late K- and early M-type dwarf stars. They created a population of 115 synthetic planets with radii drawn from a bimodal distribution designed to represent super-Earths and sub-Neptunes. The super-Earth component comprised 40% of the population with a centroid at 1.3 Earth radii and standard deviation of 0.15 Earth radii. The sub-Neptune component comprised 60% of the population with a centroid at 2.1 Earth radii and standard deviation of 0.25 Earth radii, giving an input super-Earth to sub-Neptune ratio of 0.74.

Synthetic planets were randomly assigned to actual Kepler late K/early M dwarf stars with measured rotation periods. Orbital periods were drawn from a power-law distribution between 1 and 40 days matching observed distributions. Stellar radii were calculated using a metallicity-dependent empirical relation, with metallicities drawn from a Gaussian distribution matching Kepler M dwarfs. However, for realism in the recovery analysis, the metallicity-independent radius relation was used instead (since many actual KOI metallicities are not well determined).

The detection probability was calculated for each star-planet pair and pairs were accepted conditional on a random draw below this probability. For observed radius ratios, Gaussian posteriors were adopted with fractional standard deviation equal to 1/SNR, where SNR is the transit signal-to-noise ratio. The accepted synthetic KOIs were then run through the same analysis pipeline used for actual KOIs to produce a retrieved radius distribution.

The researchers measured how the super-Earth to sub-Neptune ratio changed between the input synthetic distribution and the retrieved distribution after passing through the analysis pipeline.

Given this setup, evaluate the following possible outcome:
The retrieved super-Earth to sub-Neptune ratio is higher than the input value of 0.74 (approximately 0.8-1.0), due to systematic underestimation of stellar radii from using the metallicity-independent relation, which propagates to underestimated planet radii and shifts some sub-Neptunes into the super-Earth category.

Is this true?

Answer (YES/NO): NO